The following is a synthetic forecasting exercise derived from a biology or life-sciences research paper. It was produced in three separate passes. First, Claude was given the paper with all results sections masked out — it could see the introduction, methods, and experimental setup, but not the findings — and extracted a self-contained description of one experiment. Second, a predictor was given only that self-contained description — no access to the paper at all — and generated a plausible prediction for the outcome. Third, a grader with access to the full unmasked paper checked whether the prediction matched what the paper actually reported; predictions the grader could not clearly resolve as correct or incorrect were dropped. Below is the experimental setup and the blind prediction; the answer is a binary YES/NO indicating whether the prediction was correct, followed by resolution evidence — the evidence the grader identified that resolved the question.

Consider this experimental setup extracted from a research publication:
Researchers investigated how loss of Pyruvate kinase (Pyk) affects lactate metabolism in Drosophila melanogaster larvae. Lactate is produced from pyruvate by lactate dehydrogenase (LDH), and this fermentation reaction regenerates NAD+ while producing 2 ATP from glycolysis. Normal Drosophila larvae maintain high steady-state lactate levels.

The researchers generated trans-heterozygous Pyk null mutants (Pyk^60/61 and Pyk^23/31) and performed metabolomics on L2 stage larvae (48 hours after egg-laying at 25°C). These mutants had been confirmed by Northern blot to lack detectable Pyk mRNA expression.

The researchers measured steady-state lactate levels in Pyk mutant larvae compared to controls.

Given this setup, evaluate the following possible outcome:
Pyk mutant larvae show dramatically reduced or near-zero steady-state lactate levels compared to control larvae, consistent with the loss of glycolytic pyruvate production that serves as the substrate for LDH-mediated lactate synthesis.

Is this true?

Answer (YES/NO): NO